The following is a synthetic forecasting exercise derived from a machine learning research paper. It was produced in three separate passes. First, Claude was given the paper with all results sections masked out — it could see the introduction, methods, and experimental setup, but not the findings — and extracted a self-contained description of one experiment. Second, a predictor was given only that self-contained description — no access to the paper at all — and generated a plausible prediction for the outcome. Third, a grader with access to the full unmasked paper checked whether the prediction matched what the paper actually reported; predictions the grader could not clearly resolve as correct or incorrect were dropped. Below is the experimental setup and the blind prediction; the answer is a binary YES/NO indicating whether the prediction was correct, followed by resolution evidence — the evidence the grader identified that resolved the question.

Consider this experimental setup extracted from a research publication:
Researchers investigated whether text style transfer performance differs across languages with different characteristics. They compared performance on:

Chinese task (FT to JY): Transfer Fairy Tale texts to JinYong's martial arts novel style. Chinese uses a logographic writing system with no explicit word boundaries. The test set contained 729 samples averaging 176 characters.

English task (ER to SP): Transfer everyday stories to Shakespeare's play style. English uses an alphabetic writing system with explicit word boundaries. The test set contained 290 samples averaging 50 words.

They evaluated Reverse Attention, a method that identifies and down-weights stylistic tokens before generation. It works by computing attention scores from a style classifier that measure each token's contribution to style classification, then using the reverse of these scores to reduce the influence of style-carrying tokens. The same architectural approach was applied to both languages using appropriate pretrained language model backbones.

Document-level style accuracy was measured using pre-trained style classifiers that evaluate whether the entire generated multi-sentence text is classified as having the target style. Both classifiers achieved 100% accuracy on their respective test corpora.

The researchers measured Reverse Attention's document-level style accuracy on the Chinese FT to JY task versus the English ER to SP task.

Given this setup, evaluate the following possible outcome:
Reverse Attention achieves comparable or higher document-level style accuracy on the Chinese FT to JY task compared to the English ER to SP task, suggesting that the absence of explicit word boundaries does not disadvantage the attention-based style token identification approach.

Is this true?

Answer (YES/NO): YES